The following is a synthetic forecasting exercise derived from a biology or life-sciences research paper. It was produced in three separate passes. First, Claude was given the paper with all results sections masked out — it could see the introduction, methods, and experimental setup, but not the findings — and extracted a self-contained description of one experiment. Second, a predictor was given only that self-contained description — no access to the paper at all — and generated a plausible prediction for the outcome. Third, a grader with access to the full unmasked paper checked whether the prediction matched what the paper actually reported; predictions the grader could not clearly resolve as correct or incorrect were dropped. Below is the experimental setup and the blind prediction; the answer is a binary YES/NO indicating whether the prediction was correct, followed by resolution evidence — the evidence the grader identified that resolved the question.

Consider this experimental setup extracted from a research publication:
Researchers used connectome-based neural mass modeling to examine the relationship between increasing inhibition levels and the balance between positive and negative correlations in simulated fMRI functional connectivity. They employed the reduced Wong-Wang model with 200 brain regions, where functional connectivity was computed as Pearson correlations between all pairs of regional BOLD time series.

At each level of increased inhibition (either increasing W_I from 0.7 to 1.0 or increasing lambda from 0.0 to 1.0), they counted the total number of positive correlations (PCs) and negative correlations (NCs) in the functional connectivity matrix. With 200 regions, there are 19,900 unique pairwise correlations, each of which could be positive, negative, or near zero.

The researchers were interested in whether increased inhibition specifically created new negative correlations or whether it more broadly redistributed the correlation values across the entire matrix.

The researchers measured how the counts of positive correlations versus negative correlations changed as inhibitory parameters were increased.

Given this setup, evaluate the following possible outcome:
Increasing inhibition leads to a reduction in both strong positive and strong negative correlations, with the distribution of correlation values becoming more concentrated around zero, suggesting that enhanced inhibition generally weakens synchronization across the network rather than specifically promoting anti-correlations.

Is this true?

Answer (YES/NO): NO